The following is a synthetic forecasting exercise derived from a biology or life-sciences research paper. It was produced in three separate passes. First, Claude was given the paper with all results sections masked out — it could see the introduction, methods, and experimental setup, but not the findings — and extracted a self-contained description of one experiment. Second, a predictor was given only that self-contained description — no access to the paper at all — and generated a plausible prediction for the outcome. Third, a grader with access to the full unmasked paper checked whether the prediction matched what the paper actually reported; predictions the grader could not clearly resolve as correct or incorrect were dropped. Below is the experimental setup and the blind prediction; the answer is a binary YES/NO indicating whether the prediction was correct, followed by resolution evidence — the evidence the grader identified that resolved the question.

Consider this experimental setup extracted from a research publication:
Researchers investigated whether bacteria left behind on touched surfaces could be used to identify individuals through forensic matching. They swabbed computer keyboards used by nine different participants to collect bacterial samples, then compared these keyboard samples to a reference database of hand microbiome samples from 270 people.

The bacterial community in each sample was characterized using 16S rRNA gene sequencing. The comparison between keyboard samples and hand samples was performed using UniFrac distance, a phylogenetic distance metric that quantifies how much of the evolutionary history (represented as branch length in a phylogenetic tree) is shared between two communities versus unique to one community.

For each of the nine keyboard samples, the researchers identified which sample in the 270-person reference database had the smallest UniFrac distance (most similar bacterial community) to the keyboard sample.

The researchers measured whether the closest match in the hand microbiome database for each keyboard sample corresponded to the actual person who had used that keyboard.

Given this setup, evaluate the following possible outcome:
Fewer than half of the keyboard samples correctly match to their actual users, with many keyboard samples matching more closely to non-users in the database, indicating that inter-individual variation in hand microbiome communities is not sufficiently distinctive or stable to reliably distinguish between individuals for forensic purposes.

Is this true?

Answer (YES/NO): NO